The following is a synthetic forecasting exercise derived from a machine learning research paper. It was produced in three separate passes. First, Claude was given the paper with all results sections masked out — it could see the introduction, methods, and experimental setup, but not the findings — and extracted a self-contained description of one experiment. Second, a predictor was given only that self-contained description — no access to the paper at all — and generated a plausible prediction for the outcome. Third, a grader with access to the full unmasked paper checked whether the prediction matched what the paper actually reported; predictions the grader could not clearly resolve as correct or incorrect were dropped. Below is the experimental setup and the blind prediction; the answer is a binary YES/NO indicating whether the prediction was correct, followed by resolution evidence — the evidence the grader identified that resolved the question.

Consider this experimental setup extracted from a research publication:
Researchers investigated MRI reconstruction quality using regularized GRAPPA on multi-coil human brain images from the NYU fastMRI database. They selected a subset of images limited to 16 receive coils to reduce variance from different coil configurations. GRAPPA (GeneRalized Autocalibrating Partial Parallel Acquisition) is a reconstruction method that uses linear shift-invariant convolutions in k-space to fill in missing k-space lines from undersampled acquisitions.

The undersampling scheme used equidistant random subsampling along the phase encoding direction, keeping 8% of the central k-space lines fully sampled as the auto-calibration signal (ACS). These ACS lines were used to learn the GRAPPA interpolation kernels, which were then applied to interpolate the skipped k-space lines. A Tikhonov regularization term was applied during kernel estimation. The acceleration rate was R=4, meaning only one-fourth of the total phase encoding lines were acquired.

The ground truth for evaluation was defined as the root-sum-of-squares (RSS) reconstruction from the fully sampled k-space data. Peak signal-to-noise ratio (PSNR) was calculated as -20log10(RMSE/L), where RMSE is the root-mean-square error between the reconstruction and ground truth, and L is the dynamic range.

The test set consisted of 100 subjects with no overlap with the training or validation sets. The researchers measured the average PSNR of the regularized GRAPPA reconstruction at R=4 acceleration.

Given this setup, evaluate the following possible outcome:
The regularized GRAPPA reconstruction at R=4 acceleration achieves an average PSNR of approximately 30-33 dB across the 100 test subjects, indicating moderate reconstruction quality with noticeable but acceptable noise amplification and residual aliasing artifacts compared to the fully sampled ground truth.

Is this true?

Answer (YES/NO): NO